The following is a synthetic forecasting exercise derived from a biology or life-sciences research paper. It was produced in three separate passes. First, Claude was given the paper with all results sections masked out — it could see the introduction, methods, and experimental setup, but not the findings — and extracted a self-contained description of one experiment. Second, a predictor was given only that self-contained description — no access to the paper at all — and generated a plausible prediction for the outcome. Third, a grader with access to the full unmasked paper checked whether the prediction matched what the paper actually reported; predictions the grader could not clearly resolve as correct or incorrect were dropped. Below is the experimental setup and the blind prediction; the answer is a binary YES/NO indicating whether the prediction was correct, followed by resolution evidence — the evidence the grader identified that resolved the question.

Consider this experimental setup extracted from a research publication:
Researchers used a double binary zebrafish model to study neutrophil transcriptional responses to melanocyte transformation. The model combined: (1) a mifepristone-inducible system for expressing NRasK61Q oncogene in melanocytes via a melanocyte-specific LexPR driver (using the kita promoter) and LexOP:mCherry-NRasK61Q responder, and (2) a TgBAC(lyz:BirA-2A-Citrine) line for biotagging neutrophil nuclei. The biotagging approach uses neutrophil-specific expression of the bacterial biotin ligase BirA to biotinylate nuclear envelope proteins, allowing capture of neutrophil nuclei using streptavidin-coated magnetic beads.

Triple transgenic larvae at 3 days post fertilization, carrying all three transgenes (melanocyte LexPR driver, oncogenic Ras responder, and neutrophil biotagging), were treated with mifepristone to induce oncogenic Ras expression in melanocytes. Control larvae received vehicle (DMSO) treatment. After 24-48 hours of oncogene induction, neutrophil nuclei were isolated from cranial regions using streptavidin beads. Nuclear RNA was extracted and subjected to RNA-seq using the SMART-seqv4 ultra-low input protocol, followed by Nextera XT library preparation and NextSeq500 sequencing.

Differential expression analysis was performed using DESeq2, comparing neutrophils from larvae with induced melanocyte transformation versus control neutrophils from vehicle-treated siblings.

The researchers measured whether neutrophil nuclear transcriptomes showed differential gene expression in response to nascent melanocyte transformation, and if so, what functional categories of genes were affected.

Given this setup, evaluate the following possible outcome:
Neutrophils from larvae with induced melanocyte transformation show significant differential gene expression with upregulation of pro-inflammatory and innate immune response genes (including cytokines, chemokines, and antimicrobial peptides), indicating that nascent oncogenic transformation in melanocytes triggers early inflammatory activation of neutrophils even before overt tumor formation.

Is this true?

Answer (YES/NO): NO